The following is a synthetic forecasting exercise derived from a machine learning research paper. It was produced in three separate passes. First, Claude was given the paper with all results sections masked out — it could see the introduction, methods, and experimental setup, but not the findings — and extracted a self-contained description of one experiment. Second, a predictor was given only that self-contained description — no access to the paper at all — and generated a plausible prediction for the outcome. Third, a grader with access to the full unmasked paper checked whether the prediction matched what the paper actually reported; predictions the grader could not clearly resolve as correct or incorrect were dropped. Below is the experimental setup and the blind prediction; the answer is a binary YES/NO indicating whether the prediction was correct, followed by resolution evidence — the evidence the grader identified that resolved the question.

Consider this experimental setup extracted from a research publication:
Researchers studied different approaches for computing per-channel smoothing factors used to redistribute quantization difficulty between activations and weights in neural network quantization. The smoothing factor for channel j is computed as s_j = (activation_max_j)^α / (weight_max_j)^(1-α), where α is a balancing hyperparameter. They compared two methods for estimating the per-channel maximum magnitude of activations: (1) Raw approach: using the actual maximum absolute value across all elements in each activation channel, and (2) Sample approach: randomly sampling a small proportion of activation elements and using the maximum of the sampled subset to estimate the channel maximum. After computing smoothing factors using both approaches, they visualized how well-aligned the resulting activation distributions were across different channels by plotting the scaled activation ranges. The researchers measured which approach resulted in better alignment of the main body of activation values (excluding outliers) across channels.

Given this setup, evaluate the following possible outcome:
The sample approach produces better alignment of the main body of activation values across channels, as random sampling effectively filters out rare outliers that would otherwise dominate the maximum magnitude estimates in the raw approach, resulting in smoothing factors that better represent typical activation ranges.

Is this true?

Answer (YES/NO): YES